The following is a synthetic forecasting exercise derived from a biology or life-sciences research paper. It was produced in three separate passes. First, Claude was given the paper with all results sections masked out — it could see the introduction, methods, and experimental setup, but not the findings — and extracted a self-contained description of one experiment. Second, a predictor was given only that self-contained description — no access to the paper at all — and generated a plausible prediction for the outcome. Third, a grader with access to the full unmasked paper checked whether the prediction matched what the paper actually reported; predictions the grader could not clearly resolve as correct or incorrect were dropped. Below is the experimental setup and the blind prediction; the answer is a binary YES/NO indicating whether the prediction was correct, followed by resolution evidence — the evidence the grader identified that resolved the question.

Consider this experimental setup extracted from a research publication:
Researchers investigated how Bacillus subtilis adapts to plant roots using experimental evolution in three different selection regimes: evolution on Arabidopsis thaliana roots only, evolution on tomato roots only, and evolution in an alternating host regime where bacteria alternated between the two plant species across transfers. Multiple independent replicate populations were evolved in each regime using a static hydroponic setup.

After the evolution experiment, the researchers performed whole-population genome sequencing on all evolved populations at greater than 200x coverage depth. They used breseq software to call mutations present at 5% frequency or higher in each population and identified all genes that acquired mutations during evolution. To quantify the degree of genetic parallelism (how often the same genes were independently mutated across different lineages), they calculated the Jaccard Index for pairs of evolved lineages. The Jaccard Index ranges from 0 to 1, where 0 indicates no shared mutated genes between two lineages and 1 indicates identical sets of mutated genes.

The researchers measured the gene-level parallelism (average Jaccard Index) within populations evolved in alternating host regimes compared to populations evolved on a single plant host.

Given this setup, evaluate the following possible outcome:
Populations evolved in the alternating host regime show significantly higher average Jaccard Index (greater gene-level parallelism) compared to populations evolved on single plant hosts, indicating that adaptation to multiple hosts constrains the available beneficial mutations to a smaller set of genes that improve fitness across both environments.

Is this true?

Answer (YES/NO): YES